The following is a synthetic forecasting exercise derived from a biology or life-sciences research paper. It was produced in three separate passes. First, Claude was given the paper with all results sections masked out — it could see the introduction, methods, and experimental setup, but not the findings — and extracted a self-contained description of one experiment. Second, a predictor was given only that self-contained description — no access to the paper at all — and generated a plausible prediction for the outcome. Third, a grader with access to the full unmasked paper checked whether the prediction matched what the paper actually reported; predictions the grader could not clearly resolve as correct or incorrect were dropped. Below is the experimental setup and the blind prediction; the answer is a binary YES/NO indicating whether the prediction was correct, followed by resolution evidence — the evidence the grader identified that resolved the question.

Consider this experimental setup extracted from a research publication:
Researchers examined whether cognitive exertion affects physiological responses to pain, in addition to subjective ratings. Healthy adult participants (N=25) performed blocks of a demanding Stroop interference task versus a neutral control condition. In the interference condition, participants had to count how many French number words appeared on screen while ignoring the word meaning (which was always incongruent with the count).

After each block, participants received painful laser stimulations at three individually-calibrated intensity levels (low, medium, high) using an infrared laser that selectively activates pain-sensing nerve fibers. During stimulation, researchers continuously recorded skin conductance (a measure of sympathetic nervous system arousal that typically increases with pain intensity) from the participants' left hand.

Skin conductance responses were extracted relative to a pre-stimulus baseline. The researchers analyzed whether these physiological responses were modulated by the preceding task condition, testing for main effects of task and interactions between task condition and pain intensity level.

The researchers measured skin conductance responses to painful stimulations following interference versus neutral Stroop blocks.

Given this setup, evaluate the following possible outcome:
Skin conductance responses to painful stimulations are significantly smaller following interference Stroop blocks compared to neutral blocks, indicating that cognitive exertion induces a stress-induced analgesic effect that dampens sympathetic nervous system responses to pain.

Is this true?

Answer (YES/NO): NO